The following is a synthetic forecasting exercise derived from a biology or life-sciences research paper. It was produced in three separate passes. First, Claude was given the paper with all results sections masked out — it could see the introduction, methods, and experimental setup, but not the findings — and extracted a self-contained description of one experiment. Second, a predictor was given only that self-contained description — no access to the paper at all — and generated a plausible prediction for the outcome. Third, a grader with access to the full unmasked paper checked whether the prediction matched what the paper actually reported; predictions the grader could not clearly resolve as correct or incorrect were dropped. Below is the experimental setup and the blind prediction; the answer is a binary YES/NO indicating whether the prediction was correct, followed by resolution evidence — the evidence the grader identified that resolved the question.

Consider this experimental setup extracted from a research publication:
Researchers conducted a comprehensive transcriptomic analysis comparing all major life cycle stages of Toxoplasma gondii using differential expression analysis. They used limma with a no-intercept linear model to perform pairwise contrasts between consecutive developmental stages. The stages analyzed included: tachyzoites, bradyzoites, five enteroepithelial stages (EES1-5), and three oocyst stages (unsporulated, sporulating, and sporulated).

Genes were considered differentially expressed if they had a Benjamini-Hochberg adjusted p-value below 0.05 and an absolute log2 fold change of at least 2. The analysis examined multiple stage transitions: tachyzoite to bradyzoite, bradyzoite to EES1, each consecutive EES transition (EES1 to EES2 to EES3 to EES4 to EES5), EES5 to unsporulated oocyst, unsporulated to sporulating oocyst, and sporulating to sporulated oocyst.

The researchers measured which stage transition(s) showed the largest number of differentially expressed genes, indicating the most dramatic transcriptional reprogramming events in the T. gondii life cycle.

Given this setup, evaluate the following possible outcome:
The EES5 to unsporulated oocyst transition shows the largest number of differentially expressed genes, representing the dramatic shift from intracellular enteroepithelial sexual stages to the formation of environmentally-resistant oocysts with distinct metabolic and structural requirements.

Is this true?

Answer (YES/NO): YES